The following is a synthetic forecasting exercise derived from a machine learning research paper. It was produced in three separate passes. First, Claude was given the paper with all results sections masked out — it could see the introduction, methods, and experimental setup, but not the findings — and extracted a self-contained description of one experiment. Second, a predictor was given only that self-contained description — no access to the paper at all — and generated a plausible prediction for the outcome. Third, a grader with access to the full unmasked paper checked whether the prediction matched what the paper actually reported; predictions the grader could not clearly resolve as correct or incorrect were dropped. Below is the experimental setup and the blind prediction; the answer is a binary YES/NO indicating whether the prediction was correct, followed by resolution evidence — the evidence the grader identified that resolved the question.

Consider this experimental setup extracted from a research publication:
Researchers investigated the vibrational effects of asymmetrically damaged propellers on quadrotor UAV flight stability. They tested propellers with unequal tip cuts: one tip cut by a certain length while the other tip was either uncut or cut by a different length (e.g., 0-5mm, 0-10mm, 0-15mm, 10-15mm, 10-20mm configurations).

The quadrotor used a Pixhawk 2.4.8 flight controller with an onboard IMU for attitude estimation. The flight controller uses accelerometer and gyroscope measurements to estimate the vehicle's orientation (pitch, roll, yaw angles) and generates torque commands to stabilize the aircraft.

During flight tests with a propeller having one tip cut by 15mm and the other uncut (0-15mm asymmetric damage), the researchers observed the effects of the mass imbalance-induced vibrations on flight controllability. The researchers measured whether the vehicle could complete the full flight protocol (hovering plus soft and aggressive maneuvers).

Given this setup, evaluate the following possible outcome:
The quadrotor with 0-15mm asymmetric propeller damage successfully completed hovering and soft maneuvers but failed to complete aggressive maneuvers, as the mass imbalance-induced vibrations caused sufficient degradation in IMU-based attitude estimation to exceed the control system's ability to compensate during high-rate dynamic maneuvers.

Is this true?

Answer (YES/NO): NO